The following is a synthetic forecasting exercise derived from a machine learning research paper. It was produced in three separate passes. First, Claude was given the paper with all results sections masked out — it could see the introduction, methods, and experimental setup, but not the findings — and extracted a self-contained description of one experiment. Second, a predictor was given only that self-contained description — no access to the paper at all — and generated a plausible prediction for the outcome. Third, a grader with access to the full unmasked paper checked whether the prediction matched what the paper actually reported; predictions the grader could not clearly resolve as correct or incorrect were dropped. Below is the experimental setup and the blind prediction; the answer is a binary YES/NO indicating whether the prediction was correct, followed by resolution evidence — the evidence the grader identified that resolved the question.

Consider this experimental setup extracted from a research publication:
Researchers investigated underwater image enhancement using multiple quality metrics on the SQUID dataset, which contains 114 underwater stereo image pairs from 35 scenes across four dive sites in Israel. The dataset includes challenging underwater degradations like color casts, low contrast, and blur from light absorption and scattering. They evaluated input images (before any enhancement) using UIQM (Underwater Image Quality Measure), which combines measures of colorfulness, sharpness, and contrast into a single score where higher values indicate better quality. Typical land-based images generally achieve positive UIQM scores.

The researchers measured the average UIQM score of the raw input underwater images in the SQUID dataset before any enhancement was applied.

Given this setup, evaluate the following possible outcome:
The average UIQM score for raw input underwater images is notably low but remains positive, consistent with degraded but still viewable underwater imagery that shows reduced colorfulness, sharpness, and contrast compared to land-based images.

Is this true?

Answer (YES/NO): NO